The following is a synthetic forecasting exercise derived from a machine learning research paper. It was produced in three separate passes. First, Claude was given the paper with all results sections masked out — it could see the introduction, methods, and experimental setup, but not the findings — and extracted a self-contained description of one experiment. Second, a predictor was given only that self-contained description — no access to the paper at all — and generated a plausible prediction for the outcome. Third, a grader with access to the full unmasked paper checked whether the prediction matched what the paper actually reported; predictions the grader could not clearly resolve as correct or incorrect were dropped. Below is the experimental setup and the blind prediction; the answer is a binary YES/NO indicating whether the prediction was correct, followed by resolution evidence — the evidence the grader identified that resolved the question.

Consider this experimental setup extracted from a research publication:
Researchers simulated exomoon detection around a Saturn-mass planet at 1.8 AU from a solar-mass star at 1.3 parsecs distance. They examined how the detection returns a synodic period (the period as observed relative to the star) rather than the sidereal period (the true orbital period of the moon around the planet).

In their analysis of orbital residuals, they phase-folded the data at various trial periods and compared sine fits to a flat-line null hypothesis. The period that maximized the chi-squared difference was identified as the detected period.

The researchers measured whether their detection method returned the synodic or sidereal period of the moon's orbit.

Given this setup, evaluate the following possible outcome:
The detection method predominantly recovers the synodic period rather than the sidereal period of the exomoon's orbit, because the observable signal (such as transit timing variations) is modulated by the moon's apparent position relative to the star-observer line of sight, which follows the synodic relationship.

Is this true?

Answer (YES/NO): YES